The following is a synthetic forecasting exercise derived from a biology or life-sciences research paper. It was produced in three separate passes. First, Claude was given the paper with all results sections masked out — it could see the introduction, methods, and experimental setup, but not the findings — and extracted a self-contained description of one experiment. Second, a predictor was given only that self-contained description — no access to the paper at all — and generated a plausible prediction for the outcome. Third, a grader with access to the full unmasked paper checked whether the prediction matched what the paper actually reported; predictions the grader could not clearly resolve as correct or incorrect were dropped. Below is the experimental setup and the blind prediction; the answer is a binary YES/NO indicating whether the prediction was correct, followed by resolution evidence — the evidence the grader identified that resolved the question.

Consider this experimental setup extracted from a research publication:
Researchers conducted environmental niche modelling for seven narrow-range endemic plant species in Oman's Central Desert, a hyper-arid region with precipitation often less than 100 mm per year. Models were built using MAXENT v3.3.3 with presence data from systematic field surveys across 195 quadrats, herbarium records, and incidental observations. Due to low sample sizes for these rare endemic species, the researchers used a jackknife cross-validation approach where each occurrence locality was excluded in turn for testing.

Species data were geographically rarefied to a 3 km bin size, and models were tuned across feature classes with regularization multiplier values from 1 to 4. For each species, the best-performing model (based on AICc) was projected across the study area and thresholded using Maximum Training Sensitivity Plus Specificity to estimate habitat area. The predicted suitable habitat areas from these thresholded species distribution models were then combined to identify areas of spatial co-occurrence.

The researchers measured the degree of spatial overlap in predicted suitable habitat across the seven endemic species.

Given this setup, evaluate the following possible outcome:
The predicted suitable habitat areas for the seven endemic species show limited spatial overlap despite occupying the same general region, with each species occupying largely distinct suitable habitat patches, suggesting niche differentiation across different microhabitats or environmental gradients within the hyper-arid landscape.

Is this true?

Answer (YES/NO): NO